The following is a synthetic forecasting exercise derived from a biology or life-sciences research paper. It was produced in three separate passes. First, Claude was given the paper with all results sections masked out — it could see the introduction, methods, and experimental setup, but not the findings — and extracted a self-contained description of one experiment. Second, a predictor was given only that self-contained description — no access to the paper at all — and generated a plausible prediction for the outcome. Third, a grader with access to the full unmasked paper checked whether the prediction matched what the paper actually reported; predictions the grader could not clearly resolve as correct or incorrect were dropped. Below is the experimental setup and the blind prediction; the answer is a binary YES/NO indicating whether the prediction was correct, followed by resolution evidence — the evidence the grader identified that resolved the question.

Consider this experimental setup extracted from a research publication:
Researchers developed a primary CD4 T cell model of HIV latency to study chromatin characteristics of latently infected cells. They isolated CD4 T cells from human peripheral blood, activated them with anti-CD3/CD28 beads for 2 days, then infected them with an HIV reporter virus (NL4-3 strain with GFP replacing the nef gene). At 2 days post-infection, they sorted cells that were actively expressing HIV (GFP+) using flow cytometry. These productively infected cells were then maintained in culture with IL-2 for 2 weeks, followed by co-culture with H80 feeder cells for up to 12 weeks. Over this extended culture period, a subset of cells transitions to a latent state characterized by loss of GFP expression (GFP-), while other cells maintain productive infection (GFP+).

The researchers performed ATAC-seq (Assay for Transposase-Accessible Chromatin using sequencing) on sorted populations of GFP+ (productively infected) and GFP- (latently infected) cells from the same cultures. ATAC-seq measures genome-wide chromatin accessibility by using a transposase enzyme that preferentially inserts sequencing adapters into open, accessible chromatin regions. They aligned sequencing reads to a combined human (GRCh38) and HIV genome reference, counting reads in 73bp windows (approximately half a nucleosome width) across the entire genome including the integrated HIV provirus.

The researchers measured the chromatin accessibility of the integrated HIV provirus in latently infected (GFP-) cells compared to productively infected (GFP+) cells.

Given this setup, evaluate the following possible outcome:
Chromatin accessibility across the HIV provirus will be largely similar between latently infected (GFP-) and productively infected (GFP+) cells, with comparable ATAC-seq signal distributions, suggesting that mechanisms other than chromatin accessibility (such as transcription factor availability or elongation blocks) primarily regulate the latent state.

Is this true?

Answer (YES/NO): NO